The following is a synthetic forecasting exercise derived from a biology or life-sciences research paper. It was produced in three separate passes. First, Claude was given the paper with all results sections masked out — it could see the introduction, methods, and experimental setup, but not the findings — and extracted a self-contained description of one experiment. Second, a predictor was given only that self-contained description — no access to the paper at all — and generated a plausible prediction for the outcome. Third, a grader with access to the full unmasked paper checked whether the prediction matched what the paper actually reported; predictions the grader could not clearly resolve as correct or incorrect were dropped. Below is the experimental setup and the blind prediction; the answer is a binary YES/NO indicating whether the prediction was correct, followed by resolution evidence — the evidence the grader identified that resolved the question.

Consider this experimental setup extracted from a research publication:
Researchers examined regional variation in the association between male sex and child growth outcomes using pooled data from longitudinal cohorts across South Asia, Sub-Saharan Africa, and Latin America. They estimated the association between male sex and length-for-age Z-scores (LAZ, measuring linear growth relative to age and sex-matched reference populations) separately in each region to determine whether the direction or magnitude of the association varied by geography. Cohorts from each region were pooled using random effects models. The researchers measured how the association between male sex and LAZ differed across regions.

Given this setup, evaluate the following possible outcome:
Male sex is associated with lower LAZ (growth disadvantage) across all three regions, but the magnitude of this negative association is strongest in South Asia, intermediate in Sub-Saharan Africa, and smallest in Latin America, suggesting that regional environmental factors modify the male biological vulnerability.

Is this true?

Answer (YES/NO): NO